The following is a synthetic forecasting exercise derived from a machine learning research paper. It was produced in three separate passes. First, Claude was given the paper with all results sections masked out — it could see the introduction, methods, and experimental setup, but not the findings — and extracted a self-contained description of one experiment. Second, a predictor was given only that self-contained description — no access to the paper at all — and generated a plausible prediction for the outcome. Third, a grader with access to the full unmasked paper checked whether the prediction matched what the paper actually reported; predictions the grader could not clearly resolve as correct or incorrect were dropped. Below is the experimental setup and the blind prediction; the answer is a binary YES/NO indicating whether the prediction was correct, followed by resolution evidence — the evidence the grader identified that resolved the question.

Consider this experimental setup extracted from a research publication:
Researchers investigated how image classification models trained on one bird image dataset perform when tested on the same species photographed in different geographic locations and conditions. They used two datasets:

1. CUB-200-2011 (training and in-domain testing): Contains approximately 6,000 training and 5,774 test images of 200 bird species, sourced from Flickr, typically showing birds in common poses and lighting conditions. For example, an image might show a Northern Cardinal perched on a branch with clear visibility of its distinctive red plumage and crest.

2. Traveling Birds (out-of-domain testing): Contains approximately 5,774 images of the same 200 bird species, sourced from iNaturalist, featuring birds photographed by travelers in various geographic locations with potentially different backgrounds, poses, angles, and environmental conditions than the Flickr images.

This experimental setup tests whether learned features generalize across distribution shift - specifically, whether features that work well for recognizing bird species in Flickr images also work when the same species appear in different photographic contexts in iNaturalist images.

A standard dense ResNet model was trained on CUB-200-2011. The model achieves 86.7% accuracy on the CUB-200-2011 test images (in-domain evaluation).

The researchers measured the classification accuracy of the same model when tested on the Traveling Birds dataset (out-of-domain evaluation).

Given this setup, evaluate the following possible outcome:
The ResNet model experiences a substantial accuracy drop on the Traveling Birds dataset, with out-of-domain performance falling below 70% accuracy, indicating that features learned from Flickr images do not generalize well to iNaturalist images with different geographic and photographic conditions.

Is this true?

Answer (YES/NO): YES